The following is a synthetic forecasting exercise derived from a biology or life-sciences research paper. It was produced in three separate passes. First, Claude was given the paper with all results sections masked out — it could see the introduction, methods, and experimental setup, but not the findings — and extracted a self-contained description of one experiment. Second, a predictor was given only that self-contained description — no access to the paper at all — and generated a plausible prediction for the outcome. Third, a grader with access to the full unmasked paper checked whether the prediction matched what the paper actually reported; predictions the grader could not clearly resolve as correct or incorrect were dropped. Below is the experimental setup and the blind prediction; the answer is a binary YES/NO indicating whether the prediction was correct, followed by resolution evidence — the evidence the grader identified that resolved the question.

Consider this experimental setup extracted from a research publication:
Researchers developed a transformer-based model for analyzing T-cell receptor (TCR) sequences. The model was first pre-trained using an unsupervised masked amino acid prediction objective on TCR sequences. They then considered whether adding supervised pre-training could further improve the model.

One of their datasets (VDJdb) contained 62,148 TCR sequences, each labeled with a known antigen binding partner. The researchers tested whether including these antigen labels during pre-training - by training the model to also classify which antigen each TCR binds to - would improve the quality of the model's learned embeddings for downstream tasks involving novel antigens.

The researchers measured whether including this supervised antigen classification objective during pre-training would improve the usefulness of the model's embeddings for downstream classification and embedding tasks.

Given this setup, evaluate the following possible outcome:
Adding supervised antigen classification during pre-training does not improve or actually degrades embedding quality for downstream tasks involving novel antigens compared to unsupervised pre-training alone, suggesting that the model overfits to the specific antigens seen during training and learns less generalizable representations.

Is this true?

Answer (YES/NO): YES